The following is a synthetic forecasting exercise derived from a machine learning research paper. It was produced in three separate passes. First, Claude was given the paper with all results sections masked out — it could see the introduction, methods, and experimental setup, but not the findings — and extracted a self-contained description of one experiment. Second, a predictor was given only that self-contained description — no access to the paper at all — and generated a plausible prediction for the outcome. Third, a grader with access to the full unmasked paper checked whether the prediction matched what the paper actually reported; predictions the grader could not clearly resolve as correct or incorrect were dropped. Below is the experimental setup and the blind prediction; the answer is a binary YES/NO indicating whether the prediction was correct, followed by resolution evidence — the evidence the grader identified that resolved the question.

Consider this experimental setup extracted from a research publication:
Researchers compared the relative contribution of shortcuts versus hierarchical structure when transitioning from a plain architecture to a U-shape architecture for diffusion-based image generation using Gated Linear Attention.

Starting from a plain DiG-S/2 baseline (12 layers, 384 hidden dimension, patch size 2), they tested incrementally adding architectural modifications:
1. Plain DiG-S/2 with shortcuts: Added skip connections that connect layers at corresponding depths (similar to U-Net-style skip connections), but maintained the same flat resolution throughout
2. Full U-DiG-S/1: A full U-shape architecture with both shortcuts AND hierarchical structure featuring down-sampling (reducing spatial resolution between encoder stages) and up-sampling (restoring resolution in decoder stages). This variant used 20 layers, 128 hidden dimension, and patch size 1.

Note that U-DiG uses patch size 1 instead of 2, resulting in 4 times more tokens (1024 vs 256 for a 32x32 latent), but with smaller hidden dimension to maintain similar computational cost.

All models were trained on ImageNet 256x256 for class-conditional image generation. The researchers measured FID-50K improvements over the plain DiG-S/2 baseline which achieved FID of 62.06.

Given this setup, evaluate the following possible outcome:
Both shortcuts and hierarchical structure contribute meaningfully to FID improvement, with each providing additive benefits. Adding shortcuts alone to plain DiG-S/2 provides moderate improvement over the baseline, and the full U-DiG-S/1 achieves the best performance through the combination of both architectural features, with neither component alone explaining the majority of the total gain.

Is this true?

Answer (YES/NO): YES